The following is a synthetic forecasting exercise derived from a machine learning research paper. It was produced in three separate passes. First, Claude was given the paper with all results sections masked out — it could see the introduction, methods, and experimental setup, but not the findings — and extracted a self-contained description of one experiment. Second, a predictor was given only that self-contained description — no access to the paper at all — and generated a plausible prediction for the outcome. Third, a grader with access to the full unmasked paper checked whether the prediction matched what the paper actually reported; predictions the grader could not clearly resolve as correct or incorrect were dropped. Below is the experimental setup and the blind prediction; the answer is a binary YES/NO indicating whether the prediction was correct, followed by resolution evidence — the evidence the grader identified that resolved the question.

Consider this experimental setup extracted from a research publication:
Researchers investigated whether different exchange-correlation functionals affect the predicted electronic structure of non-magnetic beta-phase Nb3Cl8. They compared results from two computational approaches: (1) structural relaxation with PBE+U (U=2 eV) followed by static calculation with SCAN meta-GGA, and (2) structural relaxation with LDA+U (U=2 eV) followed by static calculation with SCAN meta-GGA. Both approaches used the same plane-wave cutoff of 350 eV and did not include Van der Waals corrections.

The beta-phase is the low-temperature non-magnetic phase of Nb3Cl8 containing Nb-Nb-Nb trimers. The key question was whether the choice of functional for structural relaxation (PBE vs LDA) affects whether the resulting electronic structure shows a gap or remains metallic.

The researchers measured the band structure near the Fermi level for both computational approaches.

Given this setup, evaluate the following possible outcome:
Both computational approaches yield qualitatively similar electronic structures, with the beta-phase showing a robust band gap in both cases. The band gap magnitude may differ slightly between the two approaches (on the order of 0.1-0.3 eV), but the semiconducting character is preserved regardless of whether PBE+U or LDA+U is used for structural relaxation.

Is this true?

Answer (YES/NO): NO